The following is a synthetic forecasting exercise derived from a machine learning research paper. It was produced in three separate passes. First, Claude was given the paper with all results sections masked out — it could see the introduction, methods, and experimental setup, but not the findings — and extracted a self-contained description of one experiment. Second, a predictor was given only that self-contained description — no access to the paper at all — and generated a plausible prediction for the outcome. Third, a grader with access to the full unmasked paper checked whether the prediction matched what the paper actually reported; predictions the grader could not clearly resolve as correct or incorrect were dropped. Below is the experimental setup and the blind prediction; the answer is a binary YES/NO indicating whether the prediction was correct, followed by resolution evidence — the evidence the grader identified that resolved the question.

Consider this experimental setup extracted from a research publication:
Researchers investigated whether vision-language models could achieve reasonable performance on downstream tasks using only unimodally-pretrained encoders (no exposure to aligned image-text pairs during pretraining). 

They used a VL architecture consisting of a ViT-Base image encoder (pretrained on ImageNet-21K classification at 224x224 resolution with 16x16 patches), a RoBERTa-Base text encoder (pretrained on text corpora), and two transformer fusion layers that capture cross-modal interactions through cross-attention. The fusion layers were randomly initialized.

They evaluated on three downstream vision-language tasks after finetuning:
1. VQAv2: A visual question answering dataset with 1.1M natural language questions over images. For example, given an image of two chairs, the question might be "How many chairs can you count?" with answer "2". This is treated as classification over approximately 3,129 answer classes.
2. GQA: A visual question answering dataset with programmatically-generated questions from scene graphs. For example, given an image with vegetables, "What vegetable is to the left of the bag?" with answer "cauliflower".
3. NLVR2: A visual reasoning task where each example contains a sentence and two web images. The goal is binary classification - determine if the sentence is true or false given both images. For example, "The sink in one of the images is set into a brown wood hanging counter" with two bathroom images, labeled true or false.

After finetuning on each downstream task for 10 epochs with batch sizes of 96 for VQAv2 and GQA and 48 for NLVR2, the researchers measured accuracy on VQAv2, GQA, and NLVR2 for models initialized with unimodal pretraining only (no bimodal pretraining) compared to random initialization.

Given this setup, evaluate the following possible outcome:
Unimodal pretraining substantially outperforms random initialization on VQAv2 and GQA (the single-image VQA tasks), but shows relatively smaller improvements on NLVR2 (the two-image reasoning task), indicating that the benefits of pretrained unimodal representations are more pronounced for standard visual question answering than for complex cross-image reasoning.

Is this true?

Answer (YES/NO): NO